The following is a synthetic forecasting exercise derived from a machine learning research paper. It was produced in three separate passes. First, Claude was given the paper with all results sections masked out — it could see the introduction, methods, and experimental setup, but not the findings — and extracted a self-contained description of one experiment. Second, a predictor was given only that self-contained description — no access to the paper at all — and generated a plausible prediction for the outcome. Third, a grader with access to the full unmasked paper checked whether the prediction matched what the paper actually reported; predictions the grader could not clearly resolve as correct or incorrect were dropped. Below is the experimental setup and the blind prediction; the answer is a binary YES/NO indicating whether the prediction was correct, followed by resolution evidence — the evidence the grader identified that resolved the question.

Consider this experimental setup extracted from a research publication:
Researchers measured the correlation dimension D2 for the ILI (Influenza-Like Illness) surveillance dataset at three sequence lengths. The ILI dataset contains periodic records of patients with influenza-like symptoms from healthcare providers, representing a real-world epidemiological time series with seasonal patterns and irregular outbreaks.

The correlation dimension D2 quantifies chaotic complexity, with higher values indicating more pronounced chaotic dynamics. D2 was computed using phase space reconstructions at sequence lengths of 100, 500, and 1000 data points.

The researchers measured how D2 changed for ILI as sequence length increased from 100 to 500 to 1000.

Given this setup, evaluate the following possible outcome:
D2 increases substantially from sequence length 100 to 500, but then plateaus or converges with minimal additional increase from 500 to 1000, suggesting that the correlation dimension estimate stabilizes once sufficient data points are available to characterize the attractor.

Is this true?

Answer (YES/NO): YES